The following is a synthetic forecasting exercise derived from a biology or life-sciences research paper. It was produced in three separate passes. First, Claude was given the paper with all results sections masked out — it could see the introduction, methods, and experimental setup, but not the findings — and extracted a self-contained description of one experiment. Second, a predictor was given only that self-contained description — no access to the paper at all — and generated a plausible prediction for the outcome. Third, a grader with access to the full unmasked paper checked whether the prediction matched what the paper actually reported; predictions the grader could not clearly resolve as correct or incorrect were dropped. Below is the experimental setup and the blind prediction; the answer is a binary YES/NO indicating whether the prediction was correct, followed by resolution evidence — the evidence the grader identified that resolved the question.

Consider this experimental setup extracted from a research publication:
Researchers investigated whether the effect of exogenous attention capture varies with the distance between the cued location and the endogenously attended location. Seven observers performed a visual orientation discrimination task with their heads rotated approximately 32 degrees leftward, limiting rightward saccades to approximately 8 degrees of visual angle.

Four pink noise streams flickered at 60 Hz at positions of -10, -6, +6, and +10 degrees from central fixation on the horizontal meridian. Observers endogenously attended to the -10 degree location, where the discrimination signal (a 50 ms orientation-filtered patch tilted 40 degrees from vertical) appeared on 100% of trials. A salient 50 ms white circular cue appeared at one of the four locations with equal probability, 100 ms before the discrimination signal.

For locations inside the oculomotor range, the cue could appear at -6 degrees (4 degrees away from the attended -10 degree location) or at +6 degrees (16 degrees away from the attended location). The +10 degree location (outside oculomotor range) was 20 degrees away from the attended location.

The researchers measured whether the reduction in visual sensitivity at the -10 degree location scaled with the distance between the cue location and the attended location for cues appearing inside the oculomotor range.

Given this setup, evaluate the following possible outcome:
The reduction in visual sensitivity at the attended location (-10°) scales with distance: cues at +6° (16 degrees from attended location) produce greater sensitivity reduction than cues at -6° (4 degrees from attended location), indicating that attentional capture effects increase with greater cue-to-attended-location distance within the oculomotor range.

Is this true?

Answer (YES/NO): NO